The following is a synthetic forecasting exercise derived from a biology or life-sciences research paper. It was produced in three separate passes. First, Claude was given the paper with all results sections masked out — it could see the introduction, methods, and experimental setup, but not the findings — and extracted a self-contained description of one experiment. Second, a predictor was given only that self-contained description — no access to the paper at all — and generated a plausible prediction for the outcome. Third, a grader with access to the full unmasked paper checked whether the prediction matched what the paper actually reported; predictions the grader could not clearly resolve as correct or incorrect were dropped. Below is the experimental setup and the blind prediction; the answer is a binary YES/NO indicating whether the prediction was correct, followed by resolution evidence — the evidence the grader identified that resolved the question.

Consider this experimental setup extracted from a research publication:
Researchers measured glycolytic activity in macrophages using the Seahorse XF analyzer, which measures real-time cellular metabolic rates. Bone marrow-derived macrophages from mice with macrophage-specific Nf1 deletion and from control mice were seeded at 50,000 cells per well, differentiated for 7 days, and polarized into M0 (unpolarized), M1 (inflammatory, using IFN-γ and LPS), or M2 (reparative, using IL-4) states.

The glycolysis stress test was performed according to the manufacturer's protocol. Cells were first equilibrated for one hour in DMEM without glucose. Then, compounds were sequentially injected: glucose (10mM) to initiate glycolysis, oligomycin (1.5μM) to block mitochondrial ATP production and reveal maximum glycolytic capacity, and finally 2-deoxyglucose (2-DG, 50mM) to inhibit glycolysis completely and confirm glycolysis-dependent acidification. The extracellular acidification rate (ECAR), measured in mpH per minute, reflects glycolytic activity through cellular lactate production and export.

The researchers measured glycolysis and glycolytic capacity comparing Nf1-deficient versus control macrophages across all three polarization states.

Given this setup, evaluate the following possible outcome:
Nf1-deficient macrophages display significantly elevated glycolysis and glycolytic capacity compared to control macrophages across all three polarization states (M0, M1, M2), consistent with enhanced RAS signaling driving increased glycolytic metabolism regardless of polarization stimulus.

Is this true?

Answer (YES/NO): YES